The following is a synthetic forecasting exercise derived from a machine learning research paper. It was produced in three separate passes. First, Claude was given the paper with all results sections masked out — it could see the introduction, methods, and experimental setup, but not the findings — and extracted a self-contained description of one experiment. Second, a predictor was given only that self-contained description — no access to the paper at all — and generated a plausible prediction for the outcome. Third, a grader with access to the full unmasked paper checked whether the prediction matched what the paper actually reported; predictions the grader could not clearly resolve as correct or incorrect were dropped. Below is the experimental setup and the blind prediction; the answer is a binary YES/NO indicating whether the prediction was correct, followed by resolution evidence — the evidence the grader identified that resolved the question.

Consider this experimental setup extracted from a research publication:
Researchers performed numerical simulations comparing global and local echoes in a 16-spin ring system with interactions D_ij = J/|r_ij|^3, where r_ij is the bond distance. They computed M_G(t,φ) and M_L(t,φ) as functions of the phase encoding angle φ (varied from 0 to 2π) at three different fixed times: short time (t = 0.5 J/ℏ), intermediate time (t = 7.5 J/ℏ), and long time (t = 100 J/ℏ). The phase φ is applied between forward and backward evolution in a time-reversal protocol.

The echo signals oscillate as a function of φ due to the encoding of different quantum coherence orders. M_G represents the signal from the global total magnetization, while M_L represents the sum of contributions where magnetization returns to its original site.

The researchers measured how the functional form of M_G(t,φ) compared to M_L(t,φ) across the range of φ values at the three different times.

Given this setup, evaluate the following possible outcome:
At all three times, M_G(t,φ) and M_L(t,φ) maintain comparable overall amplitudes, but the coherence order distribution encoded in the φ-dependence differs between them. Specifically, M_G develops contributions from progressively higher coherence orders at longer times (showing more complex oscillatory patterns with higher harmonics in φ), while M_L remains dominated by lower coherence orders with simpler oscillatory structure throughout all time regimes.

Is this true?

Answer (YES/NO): NO